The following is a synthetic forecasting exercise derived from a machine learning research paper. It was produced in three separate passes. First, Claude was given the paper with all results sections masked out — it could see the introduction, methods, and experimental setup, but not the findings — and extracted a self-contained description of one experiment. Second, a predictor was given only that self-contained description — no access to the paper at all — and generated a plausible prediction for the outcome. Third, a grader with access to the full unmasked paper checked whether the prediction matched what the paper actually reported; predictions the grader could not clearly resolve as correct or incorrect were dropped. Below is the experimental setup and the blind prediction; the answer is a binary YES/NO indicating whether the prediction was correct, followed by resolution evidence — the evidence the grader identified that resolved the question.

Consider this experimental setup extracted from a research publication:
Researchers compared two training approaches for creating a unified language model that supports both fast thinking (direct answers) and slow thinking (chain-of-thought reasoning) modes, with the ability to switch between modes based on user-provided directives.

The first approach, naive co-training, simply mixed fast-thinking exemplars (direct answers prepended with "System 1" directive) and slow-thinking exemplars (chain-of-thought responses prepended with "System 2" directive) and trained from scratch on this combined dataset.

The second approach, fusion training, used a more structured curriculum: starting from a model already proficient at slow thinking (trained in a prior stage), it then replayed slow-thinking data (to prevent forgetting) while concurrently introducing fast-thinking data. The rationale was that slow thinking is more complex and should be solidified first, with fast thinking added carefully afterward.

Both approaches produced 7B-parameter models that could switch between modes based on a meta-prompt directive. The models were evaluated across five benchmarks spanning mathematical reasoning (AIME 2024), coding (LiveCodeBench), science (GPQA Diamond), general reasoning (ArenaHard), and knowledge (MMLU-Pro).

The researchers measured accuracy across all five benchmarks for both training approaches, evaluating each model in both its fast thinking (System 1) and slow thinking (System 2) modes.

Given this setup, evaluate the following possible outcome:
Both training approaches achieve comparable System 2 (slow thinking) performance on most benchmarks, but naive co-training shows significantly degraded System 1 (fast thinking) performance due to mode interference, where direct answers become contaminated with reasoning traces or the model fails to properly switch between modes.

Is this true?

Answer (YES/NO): NO